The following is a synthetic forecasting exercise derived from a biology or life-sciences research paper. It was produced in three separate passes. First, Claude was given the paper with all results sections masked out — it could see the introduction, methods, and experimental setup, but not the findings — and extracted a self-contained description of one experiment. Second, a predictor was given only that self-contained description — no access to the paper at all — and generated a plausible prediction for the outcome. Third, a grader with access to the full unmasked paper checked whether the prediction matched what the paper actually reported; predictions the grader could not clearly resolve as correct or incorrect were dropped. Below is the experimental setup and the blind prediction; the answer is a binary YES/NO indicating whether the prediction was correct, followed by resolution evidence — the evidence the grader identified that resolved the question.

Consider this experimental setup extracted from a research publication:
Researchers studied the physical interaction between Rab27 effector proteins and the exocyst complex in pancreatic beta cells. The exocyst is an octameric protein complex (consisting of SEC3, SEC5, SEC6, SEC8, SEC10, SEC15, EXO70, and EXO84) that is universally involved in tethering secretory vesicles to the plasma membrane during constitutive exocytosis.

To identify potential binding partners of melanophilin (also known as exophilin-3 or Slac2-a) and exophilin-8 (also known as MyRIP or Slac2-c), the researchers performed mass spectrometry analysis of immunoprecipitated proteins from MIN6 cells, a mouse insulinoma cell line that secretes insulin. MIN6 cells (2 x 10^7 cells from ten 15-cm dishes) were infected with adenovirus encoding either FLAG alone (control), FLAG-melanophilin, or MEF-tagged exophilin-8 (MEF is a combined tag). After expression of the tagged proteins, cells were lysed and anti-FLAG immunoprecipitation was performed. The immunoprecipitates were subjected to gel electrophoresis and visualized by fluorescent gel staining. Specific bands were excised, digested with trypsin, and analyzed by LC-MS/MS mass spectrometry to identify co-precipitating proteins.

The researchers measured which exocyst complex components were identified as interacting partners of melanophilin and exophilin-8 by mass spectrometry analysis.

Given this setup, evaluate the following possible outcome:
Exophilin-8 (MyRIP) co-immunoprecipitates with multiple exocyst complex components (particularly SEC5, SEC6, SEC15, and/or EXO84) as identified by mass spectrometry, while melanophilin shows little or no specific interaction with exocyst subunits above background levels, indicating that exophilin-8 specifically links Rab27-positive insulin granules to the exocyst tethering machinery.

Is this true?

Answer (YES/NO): NO